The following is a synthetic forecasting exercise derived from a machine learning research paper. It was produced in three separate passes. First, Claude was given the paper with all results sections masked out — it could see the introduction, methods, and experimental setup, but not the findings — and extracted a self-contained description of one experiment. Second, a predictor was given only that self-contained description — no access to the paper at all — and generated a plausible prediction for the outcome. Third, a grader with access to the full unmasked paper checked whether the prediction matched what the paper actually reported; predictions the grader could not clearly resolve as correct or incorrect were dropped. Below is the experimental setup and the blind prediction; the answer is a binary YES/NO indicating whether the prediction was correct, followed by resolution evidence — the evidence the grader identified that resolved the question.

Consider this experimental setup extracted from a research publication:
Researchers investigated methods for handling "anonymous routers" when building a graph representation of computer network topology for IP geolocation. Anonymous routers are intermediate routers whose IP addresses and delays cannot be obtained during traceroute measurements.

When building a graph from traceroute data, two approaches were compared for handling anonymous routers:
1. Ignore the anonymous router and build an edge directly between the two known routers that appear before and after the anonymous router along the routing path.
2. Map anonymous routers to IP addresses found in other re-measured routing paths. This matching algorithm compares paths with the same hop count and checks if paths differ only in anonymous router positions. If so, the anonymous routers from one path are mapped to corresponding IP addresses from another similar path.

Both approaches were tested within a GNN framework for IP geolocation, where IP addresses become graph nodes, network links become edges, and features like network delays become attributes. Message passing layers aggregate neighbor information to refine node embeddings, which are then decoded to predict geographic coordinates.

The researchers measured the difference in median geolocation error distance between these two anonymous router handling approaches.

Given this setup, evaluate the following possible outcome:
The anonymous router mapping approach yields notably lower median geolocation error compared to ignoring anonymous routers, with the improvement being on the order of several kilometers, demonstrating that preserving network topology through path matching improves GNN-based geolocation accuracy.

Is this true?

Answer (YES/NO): NO